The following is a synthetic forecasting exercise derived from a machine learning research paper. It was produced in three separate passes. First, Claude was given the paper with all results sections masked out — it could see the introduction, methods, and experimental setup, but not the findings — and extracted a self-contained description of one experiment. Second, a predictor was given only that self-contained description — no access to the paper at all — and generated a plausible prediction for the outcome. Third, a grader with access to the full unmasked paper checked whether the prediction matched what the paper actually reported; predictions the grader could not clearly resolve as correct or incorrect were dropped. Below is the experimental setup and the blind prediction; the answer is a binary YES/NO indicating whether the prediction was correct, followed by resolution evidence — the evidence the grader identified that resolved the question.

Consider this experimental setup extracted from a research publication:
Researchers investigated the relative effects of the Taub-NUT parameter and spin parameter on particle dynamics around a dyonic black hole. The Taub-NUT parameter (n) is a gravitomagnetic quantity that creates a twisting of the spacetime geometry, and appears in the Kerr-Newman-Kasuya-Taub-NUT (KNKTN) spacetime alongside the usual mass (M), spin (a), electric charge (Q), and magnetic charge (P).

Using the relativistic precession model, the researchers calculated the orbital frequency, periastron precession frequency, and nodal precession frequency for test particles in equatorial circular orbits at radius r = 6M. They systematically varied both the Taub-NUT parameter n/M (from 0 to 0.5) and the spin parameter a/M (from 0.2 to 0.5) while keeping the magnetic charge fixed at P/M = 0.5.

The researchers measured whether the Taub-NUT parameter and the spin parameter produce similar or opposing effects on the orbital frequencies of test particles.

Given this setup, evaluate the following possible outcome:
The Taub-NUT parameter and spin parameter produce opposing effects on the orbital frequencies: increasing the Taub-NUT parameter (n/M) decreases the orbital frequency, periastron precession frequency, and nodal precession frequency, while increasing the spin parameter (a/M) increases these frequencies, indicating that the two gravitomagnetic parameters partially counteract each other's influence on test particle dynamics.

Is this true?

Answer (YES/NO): NO